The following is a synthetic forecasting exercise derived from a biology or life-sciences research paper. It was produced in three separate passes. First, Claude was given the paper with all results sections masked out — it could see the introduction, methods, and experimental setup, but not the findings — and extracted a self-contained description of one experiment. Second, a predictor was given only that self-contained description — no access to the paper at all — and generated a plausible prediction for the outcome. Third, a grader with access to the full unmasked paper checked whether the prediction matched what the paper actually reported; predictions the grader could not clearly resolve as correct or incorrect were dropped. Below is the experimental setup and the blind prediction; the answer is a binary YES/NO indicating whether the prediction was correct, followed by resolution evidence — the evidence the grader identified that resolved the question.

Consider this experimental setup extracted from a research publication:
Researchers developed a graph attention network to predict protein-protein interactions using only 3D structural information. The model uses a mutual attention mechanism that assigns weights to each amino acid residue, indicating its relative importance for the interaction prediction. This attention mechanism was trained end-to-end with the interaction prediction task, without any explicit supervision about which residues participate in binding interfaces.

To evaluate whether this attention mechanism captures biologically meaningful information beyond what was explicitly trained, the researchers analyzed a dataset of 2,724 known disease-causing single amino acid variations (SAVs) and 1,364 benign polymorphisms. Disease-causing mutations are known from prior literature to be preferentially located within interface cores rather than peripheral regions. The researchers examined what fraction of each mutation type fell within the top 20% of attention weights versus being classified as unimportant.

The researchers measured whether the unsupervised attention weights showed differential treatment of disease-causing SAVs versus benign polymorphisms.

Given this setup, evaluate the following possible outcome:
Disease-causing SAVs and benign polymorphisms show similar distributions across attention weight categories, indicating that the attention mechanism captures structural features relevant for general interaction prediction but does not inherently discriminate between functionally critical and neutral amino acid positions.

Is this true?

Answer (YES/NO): NO